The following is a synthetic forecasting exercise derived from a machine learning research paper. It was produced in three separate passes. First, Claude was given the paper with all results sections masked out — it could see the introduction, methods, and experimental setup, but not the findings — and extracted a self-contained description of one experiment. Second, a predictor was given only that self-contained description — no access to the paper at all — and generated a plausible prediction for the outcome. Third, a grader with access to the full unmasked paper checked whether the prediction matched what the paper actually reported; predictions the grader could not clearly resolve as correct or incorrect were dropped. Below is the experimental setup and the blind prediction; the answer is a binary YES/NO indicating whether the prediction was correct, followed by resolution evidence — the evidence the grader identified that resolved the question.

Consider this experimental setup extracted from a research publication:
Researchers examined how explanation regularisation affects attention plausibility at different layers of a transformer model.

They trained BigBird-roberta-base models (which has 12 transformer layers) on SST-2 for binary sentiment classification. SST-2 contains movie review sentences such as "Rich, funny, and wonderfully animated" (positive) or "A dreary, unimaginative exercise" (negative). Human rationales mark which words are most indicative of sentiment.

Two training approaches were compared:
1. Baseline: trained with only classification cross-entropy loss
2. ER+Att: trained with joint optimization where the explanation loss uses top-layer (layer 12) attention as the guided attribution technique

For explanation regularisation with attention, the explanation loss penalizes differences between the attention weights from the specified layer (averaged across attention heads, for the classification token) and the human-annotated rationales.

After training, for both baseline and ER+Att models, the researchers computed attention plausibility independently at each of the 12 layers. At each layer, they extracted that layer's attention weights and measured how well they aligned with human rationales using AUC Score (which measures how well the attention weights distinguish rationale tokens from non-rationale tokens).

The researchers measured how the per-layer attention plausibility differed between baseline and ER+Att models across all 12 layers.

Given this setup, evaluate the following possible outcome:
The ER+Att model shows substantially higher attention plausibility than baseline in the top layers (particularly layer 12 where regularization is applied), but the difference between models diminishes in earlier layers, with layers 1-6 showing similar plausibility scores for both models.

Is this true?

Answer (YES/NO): NO